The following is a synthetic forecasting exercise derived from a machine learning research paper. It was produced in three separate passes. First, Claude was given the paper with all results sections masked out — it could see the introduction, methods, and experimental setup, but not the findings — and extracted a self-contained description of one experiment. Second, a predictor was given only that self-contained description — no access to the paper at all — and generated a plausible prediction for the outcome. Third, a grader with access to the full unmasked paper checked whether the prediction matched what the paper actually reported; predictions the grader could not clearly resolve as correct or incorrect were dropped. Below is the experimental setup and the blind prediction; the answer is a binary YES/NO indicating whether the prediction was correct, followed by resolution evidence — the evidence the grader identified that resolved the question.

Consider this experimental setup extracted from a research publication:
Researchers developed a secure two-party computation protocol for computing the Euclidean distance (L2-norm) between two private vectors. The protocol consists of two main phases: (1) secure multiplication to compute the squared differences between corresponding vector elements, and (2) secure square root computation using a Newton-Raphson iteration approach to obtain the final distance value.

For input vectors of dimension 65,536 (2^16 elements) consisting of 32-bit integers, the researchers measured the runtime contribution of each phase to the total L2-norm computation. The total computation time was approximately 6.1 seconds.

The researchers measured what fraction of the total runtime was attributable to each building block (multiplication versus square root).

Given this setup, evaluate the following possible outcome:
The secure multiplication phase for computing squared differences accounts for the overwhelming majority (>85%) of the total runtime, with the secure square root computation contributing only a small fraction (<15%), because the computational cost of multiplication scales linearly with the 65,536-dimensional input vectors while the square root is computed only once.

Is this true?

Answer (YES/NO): NO